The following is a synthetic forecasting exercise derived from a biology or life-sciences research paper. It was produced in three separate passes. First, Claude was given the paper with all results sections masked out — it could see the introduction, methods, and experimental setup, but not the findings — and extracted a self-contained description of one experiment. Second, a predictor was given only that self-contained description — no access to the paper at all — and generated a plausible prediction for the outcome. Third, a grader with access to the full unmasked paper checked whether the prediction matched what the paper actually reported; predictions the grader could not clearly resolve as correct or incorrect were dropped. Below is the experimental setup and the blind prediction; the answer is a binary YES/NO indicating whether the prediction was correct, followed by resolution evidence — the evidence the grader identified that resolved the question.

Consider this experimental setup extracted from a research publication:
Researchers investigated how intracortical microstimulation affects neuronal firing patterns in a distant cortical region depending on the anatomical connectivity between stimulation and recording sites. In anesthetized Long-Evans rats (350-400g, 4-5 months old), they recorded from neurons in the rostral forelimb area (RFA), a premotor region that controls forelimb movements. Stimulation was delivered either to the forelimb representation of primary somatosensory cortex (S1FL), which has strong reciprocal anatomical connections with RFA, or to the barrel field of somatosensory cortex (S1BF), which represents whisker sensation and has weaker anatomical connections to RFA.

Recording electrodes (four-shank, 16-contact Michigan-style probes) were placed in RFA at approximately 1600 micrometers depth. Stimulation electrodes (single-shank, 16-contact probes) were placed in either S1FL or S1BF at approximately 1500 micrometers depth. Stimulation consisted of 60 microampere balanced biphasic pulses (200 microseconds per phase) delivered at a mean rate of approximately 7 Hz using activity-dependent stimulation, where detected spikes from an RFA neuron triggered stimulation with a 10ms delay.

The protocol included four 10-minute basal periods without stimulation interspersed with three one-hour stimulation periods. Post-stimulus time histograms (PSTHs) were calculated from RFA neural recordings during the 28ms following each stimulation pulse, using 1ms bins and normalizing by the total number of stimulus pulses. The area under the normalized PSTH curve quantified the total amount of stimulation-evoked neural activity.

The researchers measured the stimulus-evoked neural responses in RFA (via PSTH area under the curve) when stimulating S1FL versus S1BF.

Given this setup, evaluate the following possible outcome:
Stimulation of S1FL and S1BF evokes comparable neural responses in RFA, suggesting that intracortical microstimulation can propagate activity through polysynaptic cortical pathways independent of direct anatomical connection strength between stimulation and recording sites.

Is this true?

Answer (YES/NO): NO